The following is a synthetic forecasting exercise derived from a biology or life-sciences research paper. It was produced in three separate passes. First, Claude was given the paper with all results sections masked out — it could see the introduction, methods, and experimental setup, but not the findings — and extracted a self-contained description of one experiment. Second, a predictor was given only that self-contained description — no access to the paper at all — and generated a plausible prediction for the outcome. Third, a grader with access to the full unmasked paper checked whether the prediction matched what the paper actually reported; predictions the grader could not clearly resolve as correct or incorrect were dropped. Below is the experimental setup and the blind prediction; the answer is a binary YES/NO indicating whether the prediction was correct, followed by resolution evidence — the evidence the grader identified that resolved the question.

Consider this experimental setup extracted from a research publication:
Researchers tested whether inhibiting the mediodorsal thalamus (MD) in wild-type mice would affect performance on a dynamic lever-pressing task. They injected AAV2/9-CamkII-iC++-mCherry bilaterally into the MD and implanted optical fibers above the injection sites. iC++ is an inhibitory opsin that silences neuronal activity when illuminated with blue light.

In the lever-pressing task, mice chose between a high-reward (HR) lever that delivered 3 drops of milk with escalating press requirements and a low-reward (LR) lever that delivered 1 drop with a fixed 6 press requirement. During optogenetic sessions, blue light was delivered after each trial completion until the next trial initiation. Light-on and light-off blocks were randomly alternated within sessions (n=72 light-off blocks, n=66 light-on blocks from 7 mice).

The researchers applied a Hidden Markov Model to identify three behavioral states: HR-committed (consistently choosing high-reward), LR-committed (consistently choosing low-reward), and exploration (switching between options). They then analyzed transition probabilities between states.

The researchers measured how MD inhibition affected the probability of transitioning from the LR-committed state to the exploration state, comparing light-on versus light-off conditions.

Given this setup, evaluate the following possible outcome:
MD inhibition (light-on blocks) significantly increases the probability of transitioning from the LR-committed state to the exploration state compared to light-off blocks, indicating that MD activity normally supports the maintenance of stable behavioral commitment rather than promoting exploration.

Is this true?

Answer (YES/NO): YES